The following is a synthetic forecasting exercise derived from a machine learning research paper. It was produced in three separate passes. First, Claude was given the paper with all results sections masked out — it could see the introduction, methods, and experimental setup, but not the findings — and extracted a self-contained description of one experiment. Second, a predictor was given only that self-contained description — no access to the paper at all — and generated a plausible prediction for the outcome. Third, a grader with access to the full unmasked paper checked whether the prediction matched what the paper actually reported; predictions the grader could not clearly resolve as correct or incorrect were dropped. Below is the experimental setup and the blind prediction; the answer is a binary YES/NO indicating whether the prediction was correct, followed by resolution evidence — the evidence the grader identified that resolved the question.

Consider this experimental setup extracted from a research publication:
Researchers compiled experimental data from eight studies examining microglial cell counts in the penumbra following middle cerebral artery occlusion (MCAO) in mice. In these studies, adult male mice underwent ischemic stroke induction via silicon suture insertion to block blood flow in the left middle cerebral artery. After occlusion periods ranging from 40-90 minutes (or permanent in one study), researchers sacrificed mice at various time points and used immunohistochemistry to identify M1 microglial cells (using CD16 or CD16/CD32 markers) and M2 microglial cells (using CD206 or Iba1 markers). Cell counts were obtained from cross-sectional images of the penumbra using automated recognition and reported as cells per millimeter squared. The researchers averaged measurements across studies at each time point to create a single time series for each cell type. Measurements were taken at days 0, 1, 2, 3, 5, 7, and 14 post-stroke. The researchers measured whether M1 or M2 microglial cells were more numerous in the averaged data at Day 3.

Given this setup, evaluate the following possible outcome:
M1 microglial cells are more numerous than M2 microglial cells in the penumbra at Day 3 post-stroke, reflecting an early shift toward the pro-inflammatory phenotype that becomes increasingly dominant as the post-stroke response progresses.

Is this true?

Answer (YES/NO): YES